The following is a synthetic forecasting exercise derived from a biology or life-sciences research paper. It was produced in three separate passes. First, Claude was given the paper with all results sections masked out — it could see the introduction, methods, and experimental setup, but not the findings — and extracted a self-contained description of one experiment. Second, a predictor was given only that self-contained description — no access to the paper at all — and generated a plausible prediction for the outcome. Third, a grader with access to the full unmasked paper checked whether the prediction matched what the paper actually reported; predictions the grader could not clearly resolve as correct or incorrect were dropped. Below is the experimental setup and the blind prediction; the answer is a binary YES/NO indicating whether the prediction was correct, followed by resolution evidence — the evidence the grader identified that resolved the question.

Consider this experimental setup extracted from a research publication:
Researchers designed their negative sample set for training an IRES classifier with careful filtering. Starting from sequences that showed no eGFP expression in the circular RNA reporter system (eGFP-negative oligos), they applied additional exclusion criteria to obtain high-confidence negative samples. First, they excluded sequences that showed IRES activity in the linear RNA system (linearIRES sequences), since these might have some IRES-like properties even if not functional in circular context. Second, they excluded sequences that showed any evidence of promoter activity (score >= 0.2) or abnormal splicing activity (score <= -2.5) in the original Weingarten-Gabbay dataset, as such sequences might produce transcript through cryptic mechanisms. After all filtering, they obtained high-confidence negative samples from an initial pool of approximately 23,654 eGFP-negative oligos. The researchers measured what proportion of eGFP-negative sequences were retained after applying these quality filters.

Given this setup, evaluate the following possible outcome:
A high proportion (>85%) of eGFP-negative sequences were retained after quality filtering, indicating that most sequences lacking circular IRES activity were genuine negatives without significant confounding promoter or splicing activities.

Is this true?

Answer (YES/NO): NO